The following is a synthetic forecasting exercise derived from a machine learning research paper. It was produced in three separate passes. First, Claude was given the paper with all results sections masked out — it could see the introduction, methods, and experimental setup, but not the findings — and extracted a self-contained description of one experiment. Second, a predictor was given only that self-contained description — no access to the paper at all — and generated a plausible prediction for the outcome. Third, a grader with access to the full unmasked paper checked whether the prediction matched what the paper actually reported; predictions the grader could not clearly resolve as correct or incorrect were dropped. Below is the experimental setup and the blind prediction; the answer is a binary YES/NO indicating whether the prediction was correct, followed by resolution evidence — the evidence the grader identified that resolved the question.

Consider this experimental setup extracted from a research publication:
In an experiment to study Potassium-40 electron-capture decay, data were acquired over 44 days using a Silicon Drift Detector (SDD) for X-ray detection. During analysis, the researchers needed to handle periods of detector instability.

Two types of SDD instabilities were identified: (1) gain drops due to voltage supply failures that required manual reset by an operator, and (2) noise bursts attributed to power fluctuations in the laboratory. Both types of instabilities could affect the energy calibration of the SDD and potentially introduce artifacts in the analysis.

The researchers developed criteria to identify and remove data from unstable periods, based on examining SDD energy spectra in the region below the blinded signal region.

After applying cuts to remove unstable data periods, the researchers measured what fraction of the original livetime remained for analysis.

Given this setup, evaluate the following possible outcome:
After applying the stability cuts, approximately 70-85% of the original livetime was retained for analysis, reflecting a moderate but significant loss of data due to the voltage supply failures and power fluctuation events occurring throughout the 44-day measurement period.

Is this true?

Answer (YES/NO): YES